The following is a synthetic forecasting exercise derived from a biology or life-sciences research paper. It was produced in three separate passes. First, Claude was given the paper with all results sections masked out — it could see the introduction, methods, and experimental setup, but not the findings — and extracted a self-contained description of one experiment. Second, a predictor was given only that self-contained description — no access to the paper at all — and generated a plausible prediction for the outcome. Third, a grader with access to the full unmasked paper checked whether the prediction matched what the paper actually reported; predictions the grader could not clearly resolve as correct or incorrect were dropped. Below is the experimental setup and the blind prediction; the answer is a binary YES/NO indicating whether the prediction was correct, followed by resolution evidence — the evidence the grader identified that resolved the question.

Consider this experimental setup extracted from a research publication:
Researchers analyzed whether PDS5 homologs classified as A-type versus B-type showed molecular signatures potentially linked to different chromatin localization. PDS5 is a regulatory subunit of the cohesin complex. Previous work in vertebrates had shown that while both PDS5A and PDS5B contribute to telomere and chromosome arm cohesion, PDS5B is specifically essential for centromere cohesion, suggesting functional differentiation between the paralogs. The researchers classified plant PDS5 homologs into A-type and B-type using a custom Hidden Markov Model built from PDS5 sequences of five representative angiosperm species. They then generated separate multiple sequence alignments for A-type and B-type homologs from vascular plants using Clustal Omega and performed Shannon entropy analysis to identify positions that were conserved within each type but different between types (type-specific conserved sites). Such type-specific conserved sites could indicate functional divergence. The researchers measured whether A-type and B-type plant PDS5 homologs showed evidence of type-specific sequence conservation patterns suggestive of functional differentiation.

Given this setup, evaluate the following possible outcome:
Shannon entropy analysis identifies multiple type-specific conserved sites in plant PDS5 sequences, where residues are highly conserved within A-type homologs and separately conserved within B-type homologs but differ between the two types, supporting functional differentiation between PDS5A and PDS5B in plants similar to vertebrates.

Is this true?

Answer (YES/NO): NO